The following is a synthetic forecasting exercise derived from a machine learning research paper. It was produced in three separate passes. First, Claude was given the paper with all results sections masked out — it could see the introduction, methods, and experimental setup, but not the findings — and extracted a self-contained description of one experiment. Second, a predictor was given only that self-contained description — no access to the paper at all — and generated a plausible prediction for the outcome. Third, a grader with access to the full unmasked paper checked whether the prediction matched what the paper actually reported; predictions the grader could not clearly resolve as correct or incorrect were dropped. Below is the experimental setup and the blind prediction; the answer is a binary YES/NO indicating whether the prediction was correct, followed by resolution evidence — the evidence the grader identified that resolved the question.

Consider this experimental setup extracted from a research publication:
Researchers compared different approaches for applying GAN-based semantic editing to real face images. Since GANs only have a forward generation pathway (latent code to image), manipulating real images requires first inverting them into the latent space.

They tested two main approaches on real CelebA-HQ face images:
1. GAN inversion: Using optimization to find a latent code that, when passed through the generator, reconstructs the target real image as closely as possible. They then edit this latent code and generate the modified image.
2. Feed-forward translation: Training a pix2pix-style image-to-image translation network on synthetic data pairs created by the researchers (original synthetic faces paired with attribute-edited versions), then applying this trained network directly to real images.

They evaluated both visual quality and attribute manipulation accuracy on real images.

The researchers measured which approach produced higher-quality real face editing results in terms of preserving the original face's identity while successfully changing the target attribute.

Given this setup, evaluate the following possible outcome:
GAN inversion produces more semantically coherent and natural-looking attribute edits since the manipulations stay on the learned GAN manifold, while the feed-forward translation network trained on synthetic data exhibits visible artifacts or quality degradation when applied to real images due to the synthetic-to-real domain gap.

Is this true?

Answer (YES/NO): NO